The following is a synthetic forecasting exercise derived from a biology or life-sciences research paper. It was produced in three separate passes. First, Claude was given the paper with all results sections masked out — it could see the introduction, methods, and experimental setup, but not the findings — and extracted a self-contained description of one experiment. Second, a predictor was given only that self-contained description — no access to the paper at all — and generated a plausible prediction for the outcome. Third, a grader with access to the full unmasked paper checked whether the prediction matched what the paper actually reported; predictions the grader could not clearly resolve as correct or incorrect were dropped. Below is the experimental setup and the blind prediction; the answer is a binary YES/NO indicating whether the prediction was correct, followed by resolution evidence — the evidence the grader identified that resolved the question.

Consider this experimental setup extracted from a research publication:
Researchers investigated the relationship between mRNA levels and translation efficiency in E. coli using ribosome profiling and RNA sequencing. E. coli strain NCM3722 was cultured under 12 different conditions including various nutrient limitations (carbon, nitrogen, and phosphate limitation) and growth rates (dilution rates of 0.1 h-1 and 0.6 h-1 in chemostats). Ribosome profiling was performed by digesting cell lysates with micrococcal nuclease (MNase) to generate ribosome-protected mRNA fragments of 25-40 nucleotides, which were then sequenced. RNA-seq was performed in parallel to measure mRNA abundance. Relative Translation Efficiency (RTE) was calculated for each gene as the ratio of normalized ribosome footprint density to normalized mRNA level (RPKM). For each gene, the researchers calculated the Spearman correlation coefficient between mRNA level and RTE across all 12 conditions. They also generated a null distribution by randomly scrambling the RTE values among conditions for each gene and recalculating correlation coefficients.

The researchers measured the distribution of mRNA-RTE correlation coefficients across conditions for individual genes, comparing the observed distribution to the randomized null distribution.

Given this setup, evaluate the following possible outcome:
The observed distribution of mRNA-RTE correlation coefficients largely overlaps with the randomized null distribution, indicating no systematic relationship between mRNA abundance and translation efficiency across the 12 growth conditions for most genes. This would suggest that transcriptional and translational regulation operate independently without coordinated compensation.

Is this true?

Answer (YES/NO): NO